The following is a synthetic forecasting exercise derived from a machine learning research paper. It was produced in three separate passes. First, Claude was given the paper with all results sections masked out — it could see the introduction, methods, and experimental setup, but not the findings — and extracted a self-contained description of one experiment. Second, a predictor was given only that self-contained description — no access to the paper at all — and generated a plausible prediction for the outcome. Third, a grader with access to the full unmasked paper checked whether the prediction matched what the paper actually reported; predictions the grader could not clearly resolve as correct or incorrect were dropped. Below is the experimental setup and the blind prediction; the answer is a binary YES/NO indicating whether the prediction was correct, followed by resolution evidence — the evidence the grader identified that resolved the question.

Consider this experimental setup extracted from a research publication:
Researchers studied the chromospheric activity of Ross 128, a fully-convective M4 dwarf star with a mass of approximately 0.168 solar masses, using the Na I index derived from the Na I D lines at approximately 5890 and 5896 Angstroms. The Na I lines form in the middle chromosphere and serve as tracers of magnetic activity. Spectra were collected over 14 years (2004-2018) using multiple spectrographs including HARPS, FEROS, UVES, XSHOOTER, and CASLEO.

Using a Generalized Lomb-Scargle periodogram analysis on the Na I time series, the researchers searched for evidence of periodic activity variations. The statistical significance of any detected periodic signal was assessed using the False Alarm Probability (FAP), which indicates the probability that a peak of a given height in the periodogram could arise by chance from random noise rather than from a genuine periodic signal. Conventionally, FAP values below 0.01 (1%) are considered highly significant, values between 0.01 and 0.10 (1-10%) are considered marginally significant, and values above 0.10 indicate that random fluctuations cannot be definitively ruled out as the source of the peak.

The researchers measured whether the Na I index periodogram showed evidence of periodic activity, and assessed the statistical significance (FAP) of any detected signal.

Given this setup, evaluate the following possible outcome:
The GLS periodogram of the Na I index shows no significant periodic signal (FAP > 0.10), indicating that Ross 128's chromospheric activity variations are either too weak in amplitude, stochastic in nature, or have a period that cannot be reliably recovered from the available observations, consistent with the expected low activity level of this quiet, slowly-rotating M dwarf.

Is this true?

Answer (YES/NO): NO